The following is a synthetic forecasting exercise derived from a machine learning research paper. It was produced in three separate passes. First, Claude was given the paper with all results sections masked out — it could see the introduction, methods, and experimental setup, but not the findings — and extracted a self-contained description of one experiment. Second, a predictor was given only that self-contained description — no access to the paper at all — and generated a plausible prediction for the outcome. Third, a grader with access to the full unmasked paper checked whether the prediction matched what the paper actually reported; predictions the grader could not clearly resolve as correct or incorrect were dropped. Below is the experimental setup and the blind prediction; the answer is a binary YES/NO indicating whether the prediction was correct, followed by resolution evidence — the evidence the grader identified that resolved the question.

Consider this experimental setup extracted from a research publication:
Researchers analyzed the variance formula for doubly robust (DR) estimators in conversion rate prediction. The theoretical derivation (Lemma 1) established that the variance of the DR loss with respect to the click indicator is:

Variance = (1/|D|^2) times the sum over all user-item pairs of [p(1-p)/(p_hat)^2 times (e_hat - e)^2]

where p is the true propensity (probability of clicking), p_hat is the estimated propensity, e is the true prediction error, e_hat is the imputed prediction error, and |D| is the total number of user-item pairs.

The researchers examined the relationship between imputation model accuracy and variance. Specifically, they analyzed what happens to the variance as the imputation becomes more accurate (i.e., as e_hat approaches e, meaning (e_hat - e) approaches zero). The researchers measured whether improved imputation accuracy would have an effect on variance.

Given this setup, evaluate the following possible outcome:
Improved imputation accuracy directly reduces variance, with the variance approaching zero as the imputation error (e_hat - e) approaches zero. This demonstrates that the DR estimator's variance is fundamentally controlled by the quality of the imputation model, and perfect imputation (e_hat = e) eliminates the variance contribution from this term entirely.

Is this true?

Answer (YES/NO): YES